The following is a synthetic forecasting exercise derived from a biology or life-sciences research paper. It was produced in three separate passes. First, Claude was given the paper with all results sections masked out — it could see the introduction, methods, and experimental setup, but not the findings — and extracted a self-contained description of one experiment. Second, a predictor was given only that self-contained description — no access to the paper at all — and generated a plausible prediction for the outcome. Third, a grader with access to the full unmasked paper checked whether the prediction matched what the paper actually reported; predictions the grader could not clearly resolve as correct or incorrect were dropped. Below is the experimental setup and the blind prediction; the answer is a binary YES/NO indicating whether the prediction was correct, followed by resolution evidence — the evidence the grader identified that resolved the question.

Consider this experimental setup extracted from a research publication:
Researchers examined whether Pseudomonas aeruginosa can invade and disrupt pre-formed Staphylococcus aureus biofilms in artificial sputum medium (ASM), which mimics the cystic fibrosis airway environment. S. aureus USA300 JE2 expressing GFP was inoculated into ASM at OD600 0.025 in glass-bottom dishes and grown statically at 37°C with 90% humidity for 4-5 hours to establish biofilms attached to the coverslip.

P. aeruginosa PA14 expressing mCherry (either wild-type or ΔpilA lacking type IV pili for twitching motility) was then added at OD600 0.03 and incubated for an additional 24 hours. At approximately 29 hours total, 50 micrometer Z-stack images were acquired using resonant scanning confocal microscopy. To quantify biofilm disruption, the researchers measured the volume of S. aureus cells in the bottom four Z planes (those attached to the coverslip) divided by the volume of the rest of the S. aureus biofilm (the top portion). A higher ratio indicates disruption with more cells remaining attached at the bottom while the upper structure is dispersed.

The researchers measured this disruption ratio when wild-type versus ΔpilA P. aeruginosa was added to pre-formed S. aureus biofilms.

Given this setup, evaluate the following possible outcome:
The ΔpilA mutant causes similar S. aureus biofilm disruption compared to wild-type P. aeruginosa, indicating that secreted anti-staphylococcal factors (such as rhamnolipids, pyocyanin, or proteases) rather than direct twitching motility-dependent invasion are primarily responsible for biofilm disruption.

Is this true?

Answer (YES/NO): NO